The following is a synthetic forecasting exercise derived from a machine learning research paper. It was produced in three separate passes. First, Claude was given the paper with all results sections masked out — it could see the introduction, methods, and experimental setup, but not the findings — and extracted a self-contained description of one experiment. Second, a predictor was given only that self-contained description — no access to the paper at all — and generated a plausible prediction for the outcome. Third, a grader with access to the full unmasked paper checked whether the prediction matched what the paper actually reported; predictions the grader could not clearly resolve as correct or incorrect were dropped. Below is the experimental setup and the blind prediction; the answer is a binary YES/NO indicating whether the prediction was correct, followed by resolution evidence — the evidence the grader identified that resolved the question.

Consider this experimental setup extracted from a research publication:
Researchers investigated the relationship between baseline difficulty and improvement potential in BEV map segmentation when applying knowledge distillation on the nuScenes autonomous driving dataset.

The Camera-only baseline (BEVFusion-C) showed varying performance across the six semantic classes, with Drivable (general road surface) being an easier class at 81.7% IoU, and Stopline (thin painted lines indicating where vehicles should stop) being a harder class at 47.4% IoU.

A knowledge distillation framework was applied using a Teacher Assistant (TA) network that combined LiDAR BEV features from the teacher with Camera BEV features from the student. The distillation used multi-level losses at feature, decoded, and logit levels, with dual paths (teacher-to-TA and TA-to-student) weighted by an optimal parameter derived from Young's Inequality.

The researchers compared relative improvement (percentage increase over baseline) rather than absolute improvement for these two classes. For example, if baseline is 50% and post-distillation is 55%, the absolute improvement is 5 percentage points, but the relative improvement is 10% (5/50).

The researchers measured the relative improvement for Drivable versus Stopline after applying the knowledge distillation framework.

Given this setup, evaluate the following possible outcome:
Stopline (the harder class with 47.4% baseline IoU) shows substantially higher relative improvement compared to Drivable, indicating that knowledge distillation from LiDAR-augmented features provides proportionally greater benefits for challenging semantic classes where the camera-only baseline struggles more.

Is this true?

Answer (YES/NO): YES